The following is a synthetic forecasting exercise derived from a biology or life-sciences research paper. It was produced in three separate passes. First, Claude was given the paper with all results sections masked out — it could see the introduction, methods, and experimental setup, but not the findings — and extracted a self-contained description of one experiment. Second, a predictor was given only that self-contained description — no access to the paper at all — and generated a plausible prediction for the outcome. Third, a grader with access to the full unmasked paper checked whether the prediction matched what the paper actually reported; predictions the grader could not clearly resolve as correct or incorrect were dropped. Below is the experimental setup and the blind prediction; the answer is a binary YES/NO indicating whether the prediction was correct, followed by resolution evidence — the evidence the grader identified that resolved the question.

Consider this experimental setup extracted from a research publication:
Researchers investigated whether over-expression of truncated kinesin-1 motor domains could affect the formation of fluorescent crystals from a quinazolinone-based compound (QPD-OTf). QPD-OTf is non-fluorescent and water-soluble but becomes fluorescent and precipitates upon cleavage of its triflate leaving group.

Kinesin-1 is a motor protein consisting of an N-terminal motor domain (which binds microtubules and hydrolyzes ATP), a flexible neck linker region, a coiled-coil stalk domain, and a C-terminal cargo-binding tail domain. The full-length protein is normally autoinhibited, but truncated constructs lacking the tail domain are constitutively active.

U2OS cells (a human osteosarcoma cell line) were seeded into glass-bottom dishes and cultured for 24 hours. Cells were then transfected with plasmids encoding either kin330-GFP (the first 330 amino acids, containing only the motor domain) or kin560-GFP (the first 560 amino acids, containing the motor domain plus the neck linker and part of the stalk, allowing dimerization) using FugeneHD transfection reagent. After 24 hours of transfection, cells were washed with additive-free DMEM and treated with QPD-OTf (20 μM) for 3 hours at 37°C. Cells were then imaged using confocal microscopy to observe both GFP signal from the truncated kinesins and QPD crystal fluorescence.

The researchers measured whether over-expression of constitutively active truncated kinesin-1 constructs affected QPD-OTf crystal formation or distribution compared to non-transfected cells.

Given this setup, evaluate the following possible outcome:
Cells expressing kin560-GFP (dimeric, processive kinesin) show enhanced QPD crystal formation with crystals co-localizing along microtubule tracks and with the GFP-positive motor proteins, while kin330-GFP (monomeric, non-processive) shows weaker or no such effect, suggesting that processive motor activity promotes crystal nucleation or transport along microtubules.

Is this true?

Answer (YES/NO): NO